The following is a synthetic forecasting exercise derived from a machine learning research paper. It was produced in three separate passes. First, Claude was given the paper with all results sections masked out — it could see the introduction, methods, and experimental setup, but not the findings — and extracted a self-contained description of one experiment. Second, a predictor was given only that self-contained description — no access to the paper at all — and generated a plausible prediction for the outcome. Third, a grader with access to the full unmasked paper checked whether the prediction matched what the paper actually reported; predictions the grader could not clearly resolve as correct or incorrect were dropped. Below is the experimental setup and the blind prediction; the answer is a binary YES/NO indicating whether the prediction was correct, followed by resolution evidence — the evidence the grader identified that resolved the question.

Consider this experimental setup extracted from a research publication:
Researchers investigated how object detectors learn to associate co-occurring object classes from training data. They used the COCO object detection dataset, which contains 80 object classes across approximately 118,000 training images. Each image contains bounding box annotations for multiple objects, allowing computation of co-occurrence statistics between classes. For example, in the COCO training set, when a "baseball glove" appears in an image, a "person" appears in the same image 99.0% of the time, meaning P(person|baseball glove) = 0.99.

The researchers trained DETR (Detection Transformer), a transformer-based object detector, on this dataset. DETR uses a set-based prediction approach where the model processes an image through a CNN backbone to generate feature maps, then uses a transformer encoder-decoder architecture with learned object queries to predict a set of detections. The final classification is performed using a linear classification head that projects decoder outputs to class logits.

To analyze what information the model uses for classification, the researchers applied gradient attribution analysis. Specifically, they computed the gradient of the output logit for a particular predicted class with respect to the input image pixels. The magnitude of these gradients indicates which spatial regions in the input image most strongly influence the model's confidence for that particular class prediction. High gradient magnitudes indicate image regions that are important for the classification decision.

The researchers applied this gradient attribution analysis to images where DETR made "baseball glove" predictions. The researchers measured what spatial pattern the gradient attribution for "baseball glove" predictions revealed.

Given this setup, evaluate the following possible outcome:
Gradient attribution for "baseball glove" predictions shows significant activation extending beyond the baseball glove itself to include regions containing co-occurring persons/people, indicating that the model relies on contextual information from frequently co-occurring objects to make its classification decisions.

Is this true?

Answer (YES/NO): YES